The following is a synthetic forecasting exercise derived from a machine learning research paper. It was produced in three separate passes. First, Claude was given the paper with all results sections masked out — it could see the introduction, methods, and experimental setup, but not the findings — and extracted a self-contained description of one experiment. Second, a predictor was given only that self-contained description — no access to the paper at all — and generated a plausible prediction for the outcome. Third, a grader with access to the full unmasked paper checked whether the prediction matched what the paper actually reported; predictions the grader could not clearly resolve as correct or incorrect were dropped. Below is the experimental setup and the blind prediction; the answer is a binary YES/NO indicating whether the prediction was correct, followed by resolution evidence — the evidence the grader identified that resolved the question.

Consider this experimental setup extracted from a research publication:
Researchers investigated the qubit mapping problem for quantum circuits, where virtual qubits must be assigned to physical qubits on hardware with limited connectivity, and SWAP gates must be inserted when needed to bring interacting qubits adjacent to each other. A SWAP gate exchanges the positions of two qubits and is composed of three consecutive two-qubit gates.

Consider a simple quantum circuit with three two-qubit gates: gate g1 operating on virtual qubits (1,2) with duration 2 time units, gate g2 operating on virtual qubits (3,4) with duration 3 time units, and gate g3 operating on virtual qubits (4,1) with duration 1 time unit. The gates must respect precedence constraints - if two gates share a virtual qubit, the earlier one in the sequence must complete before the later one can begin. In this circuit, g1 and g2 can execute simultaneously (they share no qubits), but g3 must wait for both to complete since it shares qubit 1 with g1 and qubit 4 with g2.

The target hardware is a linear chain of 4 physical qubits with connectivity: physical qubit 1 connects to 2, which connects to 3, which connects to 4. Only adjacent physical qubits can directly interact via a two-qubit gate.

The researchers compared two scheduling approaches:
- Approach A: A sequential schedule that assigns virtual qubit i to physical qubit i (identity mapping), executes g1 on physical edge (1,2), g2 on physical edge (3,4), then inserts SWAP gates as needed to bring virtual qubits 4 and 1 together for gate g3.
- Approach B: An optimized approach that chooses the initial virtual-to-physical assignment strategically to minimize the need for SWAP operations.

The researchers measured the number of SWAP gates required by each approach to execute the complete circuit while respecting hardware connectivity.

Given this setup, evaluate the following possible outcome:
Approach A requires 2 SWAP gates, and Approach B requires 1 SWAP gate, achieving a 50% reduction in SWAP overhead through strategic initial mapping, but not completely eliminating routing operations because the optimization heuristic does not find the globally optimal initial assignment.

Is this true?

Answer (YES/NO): NO